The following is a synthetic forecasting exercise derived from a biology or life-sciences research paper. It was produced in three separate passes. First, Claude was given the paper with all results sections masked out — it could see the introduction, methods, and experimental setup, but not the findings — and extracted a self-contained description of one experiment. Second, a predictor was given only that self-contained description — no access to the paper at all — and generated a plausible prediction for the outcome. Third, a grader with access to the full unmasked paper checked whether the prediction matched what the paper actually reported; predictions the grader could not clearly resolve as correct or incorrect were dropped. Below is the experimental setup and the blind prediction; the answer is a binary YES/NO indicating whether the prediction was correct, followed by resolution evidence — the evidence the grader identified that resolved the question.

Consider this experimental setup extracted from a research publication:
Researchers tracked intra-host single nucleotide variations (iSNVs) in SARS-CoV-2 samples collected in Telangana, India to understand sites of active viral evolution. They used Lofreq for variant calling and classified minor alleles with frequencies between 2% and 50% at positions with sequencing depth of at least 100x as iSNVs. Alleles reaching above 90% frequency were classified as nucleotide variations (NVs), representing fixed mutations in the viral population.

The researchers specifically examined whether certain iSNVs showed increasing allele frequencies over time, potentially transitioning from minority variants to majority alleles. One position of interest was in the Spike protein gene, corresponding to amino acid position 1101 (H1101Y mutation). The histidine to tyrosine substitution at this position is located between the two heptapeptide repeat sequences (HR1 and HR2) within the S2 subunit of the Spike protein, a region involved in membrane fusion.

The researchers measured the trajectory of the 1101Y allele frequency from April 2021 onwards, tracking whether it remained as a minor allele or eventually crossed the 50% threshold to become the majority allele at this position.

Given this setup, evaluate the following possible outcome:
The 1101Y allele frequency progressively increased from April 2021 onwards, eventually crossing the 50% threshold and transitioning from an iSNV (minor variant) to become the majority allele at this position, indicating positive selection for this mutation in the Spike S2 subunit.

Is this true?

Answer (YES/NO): YES